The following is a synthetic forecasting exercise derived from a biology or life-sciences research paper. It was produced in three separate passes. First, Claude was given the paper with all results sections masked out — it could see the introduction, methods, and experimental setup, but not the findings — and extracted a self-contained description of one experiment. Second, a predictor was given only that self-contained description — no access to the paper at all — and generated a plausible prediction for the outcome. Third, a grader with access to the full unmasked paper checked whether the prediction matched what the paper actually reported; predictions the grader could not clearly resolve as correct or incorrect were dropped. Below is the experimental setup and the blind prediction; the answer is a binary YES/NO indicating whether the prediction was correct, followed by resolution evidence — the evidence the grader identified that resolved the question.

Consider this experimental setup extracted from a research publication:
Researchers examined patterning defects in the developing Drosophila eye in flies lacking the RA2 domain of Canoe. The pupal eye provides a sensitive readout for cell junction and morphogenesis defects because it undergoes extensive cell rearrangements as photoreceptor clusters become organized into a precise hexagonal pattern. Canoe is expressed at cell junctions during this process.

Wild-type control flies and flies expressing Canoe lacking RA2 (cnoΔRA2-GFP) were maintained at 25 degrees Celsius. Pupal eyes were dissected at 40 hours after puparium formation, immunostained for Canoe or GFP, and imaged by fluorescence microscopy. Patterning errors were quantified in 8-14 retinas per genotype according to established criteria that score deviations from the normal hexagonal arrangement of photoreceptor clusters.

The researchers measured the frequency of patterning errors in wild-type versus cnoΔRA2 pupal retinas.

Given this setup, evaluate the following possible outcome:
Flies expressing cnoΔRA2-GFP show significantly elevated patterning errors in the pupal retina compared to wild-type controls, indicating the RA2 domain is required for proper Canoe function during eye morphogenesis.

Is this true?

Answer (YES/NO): YES